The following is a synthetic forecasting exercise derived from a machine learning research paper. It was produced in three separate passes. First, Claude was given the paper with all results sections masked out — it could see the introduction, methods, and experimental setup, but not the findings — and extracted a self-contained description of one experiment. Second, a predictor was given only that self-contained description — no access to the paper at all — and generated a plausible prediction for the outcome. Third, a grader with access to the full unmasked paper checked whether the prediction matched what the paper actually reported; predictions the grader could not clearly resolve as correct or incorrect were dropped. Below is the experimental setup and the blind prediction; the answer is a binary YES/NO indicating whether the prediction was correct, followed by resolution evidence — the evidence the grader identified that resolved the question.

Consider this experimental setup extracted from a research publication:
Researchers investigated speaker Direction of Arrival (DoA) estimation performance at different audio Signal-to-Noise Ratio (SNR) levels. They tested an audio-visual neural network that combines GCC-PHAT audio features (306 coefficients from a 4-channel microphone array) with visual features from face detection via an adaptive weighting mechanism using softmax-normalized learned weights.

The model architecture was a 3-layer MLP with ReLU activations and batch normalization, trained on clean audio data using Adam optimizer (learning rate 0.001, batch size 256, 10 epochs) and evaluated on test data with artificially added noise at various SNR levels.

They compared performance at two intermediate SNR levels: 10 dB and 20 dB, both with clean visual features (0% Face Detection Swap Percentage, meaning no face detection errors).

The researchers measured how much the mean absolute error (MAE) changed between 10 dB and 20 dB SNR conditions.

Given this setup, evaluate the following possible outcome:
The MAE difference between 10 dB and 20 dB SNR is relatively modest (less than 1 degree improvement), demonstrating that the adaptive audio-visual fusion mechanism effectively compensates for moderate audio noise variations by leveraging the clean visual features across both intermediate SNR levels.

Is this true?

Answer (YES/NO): NO